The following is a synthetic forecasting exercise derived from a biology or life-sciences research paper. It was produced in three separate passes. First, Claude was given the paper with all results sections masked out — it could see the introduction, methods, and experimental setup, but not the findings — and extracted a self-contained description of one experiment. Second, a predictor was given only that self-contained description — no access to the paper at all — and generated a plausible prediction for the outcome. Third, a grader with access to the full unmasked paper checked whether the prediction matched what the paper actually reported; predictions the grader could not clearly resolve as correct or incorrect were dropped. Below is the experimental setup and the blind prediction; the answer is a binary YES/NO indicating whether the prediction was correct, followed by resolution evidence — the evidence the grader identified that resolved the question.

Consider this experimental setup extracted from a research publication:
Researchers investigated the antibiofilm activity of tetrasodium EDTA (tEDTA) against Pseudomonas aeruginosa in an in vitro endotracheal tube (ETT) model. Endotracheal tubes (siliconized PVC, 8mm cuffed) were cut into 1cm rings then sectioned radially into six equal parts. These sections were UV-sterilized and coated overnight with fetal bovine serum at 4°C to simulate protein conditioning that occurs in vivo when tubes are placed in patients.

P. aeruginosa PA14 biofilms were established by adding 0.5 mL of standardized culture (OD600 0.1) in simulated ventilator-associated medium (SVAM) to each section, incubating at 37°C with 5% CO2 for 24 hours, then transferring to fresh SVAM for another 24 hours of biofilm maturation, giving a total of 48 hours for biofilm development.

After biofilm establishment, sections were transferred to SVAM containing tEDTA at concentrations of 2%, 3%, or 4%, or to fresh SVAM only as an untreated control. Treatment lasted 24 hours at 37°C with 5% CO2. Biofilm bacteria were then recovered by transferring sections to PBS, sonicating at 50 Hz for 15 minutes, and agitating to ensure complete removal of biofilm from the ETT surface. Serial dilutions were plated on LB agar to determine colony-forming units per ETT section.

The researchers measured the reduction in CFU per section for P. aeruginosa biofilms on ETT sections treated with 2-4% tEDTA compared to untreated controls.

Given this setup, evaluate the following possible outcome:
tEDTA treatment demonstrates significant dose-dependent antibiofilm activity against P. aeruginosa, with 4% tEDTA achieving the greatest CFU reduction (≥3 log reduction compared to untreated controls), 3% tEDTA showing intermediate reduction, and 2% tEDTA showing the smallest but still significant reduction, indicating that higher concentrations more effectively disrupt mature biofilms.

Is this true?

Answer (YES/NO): NO